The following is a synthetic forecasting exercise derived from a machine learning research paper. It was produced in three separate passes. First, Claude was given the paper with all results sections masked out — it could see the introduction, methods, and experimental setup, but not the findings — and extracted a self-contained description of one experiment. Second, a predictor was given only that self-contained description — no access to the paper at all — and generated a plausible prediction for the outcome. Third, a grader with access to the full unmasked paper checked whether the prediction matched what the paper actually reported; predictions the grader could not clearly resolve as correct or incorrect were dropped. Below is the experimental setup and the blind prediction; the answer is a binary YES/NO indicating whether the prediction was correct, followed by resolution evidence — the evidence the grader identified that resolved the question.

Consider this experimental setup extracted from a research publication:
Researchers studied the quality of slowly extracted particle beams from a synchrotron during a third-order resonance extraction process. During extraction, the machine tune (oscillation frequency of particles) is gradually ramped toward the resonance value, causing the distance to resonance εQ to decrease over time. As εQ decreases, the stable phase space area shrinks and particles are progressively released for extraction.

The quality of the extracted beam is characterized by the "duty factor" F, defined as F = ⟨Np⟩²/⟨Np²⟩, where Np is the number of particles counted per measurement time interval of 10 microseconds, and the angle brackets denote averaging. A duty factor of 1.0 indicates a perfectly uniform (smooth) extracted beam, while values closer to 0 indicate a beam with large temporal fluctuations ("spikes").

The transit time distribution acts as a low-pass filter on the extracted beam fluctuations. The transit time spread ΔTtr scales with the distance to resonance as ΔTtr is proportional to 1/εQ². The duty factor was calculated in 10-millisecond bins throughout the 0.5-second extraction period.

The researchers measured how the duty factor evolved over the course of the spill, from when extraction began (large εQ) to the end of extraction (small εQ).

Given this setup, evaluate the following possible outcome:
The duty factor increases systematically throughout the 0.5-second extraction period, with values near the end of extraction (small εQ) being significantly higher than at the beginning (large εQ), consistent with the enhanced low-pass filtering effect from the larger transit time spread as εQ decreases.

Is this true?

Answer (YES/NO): YES